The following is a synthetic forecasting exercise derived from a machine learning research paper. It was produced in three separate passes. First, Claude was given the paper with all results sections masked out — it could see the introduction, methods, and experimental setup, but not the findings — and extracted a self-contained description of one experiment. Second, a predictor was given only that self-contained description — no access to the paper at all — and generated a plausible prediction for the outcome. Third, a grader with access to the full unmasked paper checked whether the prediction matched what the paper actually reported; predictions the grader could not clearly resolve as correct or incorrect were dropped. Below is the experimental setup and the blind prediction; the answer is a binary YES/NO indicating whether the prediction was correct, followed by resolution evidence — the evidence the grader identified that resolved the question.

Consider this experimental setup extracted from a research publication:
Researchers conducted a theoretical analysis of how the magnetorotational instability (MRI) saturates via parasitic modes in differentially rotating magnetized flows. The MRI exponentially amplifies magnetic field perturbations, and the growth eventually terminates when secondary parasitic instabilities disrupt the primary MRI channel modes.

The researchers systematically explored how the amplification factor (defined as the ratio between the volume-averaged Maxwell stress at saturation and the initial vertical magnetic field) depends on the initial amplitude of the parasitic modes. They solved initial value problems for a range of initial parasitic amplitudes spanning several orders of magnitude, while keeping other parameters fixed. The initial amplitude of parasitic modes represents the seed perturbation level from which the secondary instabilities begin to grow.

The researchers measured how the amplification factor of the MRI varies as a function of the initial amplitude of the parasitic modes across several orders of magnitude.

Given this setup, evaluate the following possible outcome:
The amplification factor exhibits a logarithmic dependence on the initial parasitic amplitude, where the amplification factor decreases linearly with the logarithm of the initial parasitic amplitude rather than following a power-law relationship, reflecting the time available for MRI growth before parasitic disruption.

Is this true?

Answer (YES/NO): YES